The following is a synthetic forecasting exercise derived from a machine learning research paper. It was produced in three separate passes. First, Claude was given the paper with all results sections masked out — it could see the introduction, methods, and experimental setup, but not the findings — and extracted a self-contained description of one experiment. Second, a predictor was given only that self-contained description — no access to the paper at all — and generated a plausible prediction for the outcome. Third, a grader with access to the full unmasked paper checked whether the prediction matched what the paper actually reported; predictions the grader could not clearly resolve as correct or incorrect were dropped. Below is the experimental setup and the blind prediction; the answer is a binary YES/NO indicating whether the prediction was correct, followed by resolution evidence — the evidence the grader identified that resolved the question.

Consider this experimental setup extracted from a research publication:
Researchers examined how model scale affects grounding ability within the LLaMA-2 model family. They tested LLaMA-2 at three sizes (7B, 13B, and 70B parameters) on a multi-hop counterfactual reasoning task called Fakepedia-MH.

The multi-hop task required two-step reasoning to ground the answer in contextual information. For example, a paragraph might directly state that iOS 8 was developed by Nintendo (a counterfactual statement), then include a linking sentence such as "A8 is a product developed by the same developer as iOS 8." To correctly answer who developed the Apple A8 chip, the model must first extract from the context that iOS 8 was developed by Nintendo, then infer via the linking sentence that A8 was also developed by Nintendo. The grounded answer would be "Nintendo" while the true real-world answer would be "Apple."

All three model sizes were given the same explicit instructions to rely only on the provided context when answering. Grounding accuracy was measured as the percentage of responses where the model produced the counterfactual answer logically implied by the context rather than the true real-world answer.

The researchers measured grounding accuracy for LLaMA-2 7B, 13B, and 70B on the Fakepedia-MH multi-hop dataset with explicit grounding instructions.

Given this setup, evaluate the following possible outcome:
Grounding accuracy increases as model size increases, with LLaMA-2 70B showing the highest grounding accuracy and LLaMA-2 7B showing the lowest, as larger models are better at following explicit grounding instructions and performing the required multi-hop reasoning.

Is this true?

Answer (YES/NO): NO